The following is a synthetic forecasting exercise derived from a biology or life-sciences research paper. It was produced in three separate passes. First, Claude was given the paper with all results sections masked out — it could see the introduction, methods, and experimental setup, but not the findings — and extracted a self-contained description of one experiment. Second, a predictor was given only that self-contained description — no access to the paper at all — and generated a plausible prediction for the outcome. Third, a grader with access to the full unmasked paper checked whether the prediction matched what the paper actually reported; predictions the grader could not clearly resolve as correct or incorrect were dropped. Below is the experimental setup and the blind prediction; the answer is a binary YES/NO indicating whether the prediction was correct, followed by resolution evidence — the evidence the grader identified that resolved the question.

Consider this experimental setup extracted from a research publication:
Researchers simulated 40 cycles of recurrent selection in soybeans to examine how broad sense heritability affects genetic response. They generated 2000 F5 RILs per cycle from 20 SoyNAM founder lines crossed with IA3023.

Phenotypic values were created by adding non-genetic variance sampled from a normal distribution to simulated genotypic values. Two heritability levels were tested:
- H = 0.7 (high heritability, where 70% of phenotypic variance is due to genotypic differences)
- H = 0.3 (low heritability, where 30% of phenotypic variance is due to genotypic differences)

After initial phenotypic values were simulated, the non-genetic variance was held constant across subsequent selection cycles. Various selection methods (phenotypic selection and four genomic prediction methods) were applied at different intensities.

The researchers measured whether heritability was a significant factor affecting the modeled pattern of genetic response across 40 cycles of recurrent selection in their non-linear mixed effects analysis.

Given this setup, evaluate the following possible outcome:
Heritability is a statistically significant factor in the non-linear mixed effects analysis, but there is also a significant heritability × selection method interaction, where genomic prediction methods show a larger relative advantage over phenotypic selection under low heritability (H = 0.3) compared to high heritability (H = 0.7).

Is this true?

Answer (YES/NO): NO